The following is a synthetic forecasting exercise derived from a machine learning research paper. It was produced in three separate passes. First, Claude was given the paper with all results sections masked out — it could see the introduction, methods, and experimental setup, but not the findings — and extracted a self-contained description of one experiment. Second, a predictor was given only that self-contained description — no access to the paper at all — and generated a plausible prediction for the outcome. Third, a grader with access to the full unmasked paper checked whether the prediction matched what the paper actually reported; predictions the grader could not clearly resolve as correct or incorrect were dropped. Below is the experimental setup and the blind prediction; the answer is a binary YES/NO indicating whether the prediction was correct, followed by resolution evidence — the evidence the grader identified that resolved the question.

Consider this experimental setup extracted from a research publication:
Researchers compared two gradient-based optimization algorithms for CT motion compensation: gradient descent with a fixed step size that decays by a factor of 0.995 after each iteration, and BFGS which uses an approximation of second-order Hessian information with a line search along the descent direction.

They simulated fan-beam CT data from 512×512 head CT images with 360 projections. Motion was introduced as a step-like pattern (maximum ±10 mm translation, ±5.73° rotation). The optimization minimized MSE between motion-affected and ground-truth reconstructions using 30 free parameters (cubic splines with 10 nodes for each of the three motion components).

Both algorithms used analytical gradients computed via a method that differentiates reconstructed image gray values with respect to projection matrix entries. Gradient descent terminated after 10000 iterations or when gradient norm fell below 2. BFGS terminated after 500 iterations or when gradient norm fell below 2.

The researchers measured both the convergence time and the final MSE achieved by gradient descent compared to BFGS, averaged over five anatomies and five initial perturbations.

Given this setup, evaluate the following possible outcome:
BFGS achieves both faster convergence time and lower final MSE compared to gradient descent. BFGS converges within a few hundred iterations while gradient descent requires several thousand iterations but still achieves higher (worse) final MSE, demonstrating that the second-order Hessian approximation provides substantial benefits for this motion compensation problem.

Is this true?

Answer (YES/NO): NO